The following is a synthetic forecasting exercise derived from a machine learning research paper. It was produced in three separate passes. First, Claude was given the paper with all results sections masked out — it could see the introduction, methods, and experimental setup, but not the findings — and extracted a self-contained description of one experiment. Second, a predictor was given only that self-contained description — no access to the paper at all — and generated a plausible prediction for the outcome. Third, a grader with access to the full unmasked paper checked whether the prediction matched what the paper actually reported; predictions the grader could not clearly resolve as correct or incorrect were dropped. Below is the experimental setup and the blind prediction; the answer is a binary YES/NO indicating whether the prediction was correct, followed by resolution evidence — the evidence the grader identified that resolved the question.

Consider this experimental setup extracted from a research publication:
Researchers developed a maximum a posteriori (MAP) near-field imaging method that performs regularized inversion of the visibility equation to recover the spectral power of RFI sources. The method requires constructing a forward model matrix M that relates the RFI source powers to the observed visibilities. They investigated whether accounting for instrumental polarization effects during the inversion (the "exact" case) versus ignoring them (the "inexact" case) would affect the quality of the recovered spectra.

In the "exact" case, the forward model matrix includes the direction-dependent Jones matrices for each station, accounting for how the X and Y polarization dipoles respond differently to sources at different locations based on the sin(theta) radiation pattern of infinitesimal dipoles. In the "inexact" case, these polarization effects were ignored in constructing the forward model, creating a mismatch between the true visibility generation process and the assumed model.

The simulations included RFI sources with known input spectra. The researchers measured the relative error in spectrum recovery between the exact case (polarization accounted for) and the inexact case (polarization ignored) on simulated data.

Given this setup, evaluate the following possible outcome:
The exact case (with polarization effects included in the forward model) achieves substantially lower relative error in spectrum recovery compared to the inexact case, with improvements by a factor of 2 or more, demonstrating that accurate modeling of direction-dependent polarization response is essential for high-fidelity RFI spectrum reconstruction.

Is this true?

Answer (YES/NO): YES